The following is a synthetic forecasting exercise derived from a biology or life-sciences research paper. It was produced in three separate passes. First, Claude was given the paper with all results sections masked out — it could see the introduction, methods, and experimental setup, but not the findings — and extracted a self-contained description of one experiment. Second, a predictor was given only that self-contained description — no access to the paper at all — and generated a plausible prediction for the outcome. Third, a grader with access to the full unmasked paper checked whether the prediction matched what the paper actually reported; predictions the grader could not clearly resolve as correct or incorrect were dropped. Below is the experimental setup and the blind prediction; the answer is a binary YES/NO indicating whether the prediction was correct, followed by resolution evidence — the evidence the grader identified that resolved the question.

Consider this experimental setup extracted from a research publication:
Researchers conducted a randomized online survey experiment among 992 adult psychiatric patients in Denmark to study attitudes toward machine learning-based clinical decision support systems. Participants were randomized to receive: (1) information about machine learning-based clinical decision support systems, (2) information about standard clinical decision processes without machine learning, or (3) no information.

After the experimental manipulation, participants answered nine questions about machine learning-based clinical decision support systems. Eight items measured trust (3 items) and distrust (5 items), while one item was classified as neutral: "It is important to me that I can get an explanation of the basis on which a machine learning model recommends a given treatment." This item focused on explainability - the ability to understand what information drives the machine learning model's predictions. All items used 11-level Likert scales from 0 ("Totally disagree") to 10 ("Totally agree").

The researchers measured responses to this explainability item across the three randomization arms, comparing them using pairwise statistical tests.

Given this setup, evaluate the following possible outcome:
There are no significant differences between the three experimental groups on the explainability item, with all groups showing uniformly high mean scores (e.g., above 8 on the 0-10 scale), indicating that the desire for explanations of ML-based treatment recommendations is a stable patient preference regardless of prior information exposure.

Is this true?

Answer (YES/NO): NO